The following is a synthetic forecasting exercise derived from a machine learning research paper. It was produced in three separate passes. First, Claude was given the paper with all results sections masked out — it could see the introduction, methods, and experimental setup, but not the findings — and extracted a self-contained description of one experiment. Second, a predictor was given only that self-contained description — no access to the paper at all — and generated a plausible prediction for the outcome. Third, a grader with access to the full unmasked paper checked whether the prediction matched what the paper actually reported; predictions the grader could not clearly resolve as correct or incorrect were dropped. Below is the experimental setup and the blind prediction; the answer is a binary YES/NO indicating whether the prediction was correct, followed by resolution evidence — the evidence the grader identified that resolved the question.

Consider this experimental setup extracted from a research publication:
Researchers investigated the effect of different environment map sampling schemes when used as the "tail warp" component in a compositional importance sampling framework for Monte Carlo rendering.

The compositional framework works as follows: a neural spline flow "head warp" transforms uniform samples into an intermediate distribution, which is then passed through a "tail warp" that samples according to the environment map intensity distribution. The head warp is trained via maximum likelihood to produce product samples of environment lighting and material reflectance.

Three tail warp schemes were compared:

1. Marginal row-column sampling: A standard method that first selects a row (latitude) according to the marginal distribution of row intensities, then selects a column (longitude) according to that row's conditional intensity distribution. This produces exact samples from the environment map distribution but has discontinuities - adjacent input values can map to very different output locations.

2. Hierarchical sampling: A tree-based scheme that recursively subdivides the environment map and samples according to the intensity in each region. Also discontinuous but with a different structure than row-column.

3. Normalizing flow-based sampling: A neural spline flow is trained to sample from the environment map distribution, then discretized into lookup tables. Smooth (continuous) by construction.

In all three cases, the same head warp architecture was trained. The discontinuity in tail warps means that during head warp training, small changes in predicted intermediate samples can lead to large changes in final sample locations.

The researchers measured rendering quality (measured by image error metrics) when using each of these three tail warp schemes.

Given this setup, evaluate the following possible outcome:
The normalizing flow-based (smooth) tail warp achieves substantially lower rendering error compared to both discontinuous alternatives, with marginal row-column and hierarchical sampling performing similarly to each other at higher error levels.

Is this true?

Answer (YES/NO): NO